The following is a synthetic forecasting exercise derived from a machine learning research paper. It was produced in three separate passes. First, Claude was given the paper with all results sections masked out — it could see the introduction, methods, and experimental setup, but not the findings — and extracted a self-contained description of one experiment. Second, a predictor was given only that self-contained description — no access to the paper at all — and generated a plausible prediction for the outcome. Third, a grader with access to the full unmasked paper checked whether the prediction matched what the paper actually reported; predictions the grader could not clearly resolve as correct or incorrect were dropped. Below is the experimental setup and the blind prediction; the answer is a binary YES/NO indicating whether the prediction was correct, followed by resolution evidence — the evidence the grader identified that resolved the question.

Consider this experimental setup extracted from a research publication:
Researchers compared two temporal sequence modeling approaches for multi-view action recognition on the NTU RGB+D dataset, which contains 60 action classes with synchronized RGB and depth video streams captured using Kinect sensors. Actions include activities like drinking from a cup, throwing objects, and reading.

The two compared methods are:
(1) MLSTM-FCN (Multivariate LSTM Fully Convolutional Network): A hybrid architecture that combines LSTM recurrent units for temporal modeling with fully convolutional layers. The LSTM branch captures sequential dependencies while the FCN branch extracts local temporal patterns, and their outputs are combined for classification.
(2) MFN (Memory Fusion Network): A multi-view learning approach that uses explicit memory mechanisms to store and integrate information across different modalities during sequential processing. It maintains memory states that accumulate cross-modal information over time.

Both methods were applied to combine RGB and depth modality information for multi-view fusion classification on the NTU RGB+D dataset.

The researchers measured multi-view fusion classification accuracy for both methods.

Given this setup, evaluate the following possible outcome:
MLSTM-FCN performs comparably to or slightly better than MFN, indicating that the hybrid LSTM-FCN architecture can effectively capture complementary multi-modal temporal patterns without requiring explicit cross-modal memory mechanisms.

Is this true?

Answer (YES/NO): YES